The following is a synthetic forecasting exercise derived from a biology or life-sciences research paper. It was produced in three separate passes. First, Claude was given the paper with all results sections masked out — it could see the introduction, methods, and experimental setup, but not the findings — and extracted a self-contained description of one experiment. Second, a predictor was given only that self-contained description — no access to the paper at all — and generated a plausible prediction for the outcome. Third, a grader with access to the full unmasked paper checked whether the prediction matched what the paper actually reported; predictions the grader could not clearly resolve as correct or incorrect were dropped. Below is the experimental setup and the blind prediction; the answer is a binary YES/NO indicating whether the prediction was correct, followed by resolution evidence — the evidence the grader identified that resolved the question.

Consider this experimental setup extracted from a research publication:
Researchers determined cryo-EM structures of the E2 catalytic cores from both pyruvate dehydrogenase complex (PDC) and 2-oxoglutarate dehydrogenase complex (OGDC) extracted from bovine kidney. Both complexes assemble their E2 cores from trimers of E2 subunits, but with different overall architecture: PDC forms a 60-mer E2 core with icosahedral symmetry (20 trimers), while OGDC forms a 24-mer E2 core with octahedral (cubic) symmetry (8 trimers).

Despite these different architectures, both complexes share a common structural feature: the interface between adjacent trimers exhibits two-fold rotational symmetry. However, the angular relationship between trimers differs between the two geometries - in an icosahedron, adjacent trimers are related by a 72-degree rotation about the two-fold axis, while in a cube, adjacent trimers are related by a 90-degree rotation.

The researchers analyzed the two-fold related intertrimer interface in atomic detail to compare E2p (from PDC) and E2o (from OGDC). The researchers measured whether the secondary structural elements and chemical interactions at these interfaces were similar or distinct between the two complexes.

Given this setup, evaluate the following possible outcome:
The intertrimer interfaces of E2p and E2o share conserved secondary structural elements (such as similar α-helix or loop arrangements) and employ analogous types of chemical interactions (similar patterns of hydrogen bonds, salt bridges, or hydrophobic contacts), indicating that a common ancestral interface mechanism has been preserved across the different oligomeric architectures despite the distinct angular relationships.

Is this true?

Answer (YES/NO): NO